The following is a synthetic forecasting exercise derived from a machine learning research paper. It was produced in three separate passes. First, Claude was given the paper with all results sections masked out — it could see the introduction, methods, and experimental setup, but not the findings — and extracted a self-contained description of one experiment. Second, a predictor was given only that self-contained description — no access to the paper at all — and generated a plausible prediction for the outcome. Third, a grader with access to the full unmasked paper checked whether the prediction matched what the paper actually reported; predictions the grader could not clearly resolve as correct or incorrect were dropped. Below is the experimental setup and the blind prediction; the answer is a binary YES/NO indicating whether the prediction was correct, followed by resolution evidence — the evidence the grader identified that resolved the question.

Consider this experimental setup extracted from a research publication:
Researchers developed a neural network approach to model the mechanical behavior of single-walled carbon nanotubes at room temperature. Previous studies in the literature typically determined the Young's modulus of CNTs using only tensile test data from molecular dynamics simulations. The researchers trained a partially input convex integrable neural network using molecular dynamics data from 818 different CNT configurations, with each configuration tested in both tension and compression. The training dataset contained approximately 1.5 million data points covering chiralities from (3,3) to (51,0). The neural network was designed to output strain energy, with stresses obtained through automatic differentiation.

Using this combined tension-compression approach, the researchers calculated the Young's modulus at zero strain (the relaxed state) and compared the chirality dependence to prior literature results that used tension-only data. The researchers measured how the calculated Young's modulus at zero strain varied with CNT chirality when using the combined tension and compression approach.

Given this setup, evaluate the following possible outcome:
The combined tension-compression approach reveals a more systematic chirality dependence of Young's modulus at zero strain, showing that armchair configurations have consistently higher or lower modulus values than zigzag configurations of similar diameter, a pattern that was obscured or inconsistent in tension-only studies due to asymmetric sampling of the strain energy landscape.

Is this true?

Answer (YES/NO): NO